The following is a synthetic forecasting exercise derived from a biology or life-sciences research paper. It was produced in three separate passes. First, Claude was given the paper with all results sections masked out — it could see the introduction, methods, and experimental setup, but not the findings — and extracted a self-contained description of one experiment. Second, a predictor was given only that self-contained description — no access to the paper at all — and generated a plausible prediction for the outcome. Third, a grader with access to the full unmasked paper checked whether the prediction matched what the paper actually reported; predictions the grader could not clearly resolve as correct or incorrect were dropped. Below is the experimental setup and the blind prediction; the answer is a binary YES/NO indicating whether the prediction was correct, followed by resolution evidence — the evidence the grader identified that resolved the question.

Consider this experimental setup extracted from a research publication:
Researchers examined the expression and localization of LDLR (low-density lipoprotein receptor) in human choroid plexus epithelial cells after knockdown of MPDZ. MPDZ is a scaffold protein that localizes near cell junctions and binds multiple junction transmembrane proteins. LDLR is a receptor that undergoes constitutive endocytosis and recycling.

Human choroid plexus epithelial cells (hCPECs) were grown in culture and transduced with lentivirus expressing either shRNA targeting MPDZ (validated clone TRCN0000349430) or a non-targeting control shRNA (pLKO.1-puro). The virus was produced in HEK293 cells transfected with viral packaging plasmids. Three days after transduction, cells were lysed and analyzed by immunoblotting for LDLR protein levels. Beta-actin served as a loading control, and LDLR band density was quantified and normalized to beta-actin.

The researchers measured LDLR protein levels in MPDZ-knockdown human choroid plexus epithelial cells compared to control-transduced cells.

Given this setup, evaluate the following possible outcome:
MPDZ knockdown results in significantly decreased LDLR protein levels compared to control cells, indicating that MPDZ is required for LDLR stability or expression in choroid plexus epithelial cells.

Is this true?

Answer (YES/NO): NO